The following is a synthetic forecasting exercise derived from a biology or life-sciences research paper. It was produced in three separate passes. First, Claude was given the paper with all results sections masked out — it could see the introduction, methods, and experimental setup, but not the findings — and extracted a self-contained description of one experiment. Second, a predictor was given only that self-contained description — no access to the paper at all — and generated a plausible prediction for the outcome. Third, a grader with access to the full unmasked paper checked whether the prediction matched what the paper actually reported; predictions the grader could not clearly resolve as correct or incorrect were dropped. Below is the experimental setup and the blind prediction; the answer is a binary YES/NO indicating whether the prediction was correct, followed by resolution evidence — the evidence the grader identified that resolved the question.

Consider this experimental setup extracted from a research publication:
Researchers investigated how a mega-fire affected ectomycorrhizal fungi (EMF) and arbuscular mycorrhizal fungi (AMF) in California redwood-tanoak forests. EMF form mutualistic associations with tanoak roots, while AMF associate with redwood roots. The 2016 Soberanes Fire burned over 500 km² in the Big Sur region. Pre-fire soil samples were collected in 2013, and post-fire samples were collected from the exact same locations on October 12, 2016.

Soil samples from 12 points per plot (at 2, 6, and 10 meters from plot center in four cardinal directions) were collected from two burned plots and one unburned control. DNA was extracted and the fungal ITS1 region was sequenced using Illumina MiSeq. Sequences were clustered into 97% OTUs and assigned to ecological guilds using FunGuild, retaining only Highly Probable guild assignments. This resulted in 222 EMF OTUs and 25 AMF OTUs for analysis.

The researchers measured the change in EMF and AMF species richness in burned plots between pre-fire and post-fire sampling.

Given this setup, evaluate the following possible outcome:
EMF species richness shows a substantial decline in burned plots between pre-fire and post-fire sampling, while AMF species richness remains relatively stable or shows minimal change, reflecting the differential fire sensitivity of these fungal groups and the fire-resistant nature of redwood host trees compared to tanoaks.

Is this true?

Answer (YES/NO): NO